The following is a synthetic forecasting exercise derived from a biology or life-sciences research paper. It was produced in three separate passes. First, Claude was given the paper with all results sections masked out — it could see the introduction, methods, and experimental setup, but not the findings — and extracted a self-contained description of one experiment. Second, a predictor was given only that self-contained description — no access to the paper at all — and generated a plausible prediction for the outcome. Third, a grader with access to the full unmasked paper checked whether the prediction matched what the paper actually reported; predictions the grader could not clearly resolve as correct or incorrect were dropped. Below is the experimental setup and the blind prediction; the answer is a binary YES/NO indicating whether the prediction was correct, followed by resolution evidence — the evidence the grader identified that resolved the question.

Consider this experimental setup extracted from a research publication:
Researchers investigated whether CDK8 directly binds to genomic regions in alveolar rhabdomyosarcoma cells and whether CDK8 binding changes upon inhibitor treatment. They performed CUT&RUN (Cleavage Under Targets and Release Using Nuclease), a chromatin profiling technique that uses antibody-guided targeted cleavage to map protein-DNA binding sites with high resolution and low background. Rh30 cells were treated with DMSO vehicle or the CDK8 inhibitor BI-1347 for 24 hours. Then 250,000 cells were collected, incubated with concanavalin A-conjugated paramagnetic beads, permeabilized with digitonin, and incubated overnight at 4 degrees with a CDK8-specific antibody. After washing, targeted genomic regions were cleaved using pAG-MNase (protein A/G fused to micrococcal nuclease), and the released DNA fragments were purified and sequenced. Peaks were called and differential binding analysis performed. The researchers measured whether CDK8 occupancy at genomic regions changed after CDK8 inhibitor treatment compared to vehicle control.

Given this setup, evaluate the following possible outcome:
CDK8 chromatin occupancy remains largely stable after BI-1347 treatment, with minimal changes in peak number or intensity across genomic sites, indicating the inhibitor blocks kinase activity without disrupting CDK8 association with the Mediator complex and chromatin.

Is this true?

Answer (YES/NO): YES